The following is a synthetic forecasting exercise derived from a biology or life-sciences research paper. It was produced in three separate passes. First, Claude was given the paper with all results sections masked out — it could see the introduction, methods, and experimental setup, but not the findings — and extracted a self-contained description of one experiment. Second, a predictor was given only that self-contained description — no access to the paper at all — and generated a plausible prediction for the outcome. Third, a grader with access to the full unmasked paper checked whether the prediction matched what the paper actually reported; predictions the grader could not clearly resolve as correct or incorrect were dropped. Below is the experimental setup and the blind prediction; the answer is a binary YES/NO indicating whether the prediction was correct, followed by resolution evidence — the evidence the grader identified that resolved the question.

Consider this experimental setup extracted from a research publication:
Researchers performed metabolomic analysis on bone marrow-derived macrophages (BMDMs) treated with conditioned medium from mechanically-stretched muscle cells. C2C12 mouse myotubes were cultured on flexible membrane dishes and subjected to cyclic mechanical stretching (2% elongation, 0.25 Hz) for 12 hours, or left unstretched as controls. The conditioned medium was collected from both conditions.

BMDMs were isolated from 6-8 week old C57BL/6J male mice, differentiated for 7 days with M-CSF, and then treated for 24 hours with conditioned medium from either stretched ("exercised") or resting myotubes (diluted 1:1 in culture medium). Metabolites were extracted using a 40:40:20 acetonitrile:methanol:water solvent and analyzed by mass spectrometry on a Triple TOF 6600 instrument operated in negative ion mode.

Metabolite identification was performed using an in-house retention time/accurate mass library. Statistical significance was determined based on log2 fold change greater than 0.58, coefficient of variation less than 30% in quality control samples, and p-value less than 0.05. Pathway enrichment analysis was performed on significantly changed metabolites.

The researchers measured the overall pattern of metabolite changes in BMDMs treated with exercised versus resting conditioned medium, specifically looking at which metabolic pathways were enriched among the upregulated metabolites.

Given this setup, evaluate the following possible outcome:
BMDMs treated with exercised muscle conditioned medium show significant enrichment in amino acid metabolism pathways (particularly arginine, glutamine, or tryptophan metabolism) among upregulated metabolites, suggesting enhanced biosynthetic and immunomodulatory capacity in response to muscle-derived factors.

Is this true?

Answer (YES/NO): YES